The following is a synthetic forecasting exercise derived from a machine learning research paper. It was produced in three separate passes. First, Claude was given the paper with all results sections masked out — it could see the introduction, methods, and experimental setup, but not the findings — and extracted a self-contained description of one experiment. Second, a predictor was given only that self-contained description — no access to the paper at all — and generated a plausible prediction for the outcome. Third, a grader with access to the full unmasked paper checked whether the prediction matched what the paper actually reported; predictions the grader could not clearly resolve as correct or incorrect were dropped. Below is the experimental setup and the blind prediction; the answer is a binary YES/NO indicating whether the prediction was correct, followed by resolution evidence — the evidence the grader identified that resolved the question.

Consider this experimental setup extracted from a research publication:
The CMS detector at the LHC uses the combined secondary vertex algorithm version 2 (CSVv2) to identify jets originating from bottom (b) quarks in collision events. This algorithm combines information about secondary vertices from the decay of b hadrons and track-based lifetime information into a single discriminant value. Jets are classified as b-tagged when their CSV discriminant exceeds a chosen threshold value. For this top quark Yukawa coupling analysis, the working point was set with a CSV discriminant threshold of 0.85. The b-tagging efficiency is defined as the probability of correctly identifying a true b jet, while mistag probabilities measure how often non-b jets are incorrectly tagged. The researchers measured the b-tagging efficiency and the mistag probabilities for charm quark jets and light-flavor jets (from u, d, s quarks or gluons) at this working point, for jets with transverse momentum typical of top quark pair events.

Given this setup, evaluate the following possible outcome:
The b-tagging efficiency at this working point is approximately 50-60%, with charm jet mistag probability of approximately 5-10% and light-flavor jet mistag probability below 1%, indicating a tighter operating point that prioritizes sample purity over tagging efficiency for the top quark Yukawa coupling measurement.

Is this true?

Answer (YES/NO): NO